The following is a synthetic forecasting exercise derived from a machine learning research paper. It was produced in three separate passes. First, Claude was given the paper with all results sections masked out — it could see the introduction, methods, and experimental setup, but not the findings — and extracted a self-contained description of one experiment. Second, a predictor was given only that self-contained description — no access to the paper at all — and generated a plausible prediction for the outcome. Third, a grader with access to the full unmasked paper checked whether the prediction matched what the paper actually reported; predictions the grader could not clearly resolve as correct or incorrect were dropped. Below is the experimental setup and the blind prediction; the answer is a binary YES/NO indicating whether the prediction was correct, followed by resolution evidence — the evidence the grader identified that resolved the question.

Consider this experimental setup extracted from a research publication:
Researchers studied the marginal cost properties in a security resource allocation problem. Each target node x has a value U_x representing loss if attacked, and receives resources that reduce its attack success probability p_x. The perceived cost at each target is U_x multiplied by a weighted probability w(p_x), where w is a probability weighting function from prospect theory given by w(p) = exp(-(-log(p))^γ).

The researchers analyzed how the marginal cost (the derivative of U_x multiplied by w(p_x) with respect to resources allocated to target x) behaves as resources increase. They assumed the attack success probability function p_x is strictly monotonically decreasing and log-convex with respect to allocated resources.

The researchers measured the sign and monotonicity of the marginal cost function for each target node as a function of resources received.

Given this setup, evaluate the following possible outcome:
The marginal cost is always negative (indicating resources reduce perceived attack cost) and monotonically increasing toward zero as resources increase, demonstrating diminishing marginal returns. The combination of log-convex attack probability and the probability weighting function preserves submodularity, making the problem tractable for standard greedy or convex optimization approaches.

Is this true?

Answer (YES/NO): YES